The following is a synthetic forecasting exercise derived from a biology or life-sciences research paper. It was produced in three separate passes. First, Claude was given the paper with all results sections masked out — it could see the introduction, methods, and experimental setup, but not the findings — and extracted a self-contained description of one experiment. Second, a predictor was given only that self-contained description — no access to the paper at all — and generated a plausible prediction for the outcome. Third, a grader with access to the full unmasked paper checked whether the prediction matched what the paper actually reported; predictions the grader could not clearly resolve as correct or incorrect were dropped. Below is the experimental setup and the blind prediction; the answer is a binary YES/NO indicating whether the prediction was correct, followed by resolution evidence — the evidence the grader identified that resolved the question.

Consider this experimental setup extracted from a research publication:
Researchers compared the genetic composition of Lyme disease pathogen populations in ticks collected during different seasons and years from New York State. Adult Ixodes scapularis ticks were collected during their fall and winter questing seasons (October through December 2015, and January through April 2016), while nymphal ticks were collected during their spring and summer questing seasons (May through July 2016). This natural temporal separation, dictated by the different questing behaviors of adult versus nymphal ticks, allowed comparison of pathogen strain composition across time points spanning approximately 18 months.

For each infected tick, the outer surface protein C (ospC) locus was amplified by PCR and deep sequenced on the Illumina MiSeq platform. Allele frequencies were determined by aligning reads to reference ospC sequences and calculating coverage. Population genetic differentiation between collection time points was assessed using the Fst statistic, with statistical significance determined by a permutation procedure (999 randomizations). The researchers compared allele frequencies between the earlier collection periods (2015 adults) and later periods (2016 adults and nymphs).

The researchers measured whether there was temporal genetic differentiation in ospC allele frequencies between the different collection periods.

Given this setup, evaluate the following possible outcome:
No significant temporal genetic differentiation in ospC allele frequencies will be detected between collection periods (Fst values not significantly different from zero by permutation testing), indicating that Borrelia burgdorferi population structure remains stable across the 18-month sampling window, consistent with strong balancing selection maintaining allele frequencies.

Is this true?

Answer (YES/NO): YES